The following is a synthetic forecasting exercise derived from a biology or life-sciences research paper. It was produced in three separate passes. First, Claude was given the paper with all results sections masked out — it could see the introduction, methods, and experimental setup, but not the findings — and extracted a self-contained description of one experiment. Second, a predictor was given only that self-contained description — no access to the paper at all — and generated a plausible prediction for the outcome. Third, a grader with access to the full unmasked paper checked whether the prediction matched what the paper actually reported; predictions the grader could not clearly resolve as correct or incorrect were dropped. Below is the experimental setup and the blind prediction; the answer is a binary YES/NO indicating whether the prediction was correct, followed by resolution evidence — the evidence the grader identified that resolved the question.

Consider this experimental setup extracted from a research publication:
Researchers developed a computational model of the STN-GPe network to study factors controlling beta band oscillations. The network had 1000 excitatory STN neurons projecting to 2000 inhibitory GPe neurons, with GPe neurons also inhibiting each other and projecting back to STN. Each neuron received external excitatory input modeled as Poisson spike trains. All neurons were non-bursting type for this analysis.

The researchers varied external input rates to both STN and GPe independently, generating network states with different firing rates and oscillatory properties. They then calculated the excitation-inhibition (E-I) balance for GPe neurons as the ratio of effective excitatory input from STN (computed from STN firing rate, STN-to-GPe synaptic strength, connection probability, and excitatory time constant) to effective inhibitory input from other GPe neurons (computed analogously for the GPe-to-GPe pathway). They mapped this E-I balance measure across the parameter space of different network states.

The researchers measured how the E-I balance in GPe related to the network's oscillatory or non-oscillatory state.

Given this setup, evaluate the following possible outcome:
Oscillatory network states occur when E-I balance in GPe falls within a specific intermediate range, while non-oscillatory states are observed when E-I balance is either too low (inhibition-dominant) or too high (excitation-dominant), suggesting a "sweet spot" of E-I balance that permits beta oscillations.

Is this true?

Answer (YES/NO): NO